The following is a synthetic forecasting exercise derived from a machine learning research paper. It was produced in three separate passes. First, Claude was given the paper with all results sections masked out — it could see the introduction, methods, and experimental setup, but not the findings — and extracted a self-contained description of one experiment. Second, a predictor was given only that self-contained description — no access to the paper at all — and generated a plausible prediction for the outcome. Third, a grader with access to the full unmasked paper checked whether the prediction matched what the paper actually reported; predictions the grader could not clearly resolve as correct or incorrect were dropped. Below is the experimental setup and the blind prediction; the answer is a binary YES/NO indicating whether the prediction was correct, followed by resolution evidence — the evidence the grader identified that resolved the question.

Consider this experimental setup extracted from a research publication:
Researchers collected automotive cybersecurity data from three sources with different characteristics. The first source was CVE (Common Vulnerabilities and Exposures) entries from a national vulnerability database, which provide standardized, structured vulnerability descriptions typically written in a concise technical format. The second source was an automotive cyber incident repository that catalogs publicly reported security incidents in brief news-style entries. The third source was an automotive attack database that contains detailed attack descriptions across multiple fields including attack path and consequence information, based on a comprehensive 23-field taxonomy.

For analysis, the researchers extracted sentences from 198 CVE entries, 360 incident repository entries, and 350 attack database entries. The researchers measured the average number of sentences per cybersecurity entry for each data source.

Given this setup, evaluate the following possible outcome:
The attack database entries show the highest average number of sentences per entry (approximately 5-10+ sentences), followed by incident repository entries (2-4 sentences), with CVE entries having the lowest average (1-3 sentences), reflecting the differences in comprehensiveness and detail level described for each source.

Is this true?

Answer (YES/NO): YES